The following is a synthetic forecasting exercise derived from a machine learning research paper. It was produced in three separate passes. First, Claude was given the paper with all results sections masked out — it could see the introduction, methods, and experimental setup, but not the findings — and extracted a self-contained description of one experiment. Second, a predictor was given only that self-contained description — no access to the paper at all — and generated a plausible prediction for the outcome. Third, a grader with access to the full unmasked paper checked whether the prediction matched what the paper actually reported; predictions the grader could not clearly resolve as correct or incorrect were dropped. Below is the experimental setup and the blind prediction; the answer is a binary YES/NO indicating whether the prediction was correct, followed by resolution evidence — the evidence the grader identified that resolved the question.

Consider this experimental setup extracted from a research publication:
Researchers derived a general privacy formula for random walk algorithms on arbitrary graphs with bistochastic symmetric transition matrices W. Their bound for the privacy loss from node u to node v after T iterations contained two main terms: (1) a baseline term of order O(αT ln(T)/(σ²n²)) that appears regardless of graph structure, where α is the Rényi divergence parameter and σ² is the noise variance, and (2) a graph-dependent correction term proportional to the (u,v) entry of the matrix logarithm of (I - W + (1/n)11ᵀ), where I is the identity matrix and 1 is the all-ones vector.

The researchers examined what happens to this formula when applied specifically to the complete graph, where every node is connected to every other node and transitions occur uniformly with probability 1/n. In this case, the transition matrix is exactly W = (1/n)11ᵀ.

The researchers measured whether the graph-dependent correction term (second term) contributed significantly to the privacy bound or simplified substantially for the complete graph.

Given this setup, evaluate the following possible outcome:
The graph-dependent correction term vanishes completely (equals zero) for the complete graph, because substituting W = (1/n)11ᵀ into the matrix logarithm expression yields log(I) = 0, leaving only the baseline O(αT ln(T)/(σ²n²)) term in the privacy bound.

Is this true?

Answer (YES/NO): YES